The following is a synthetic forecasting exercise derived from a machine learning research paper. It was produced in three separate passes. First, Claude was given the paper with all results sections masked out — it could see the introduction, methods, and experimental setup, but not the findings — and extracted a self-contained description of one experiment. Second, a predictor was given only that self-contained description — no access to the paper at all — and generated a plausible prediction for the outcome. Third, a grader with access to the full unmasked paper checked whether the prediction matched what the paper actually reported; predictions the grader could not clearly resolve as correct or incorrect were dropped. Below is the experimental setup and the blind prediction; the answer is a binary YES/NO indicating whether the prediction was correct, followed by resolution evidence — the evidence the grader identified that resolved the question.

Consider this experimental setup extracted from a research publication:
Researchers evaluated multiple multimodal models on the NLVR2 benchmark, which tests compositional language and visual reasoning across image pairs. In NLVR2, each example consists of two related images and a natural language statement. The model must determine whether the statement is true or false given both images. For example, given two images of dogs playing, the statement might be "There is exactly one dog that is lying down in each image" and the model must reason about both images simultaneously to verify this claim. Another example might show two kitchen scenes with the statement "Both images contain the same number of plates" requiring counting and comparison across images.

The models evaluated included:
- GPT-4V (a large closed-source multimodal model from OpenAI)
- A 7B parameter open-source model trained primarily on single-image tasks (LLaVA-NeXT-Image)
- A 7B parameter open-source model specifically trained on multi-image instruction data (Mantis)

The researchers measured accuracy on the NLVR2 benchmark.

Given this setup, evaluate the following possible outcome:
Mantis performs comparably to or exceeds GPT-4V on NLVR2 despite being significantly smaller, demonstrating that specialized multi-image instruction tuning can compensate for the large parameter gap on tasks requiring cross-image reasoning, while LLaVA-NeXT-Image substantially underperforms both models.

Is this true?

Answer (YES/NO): YES